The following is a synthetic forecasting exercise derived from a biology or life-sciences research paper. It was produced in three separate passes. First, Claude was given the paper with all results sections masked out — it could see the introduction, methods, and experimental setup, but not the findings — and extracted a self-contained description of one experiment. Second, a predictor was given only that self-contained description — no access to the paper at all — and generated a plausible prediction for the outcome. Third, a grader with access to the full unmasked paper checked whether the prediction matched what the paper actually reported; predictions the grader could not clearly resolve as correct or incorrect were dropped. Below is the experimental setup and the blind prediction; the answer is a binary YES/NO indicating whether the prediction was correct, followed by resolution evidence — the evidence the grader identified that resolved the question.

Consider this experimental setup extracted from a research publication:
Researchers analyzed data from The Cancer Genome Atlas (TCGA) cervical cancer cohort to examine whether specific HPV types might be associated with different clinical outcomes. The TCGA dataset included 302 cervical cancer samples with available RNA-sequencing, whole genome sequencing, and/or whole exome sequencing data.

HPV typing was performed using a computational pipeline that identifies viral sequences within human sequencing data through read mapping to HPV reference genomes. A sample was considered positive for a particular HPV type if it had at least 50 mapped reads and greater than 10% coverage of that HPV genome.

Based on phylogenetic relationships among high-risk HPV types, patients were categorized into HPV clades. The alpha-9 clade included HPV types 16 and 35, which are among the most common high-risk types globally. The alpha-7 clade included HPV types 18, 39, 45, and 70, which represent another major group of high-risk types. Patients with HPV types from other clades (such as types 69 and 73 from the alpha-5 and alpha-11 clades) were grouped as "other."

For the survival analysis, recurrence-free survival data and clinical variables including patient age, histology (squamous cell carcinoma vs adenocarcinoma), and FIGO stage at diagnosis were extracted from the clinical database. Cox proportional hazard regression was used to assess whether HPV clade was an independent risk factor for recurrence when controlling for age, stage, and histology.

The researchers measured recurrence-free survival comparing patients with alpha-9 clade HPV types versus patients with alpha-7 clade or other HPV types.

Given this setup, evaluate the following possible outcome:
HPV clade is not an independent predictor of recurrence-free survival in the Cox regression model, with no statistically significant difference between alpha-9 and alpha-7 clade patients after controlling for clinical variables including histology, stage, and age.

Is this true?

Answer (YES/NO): NO